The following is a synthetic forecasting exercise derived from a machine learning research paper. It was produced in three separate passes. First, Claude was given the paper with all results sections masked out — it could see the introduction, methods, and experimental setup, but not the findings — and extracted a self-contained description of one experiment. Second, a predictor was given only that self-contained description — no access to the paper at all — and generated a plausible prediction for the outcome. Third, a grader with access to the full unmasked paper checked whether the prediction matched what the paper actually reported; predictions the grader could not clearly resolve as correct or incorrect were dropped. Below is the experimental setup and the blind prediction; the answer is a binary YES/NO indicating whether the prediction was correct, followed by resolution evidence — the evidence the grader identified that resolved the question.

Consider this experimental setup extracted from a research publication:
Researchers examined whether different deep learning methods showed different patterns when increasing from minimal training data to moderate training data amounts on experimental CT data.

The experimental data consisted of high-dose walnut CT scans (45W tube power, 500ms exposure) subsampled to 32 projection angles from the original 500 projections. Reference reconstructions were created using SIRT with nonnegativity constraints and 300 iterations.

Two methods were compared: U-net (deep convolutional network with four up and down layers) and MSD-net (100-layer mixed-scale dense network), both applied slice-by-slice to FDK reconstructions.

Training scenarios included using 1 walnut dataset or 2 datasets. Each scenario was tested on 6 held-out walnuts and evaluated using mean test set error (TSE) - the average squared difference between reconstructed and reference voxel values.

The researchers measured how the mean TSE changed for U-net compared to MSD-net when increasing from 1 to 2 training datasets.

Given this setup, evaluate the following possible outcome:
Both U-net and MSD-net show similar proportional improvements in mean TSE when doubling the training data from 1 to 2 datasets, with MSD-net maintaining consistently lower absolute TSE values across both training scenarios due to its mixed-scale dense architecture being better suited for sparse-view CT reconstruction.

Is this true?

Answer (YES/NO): NO